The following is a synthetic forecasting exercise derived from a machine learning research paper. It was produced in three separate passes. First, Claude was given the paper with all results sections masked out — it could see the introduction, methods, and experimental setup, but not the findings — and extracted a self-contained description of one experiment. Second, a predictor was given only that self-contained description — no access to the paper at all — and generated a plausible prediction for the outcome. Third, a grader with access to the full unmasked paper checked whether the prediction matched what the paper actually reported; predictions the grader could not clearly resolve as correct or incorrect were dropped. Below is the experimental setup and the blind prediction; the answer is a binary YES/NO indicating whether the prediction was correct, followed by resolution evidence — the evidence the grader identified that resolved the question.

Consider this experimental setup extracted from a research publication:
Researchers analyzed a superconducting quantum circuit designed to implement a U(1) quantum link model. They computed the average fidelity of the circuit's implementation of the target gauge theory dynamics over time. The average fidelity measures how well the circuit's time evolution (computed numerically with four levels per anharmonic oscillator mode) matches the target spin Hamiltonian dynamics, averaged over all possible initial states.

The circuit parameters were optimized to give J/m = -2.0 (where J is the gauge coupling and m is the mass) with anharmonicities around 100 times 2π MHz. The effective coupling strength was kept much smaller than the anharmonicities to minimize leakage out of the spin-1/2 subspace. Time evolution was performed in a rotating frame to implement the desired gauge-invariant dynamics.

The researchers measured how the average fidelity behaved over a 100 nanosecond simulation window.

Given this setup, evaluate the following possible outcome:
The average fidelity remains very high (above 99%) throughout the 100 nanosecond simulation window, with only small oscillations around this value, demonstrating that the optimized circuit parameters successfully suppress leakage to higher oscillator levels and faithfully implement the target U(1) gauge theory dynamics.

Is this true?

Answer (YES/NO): YES